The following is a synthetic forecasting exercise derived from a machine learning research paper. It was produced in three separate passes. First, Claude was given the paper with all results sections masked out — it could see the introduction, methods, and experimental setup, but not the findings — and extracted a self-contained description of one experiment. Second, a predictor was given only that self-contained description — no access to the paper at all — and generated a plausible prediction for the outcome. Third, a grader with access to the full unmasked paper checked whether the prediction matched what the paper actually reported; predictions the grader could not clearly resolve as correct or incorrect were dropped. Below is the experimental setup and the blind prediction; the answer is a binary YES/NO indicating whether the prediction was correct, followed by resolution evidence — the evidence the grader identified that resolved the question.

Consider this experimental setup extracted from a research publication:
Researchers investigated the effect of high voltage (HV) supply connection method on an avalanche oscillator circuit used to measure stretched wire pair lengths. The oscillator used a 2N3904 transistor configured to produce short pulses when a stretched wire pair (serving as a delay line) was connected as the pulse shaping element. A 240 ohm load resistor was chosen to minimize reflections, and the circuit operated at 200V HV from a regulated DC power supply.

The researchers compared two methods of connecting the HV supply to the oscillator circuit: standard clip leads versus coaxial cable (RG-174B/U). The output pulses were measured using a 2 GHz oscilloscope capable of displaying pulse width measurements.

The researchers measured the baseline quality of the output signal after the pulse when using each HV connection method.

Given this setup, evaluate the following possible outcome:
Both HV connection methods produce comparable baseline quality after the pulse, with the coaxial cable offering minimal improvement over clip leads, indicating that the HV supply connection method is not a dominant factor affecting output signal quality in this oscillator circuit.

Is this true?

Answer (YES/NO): NO